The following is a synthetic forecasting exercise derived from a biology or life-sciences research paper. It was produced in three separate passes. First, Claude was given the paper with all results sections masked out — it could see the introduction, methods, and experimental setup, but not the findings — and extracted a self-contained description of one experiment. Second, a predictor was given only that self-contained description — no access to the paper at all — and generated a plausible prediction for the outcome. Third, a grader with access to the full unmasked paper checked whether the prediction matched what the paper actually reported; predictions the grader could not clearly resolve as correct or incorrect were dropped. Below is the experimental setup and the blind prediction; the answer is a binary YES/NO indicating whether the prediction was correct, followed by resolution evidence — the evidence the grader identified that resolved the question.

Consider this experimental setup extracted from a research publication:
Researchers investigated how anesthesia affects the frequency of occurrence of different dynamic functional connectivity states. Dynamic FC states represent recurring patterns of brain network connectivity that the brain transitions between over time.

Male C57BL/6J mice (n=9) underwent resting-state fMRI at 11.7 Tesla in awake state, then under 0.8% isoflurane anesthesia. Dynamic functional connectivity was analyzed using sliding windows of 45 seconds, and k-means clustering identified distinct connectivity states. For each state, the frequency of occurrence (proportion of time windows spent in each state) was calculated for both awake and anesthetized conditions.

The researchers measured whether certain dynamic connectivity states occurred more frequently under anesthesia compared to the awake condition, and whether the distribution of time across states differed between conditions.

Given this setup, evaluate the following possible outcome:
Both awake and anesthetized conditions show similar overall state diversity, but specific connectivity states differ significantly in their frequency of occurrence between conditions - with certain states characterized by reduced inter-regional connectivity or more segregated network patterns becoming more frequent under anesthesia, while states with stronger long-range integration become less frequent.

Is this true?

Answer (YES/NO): YES